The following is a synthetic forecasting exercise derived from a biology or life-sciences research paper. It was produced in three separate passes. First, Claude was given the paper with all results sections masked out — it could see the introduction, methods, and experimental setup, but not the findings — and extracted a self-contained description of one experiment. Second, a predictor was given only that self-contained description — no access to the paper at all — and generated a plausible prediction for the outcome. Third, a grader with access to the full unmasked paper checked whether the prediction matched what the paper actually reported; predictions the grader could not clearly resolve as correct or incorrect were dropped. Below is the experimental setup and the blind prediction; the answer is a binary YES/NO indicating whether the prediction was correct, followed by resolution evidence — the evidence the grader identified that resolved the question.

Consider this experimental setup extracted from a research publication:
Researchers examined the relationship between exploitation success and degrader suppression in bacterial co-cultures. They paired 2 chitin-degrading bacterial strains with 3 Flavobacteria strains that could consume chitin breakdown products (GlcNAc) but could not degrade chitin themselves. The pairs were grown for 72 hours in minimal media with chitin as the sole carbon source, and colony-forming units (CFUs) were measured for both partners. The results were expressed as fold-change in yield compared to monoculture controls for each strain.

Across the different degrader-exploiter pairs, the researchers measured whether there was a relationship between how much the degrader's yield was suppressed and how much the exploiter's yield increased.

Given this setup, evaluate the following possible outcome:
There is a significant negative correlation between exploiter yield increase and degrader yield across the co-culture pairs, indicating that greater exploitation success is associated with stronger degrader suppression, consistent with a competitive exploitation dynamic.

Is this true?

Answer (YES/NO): NO